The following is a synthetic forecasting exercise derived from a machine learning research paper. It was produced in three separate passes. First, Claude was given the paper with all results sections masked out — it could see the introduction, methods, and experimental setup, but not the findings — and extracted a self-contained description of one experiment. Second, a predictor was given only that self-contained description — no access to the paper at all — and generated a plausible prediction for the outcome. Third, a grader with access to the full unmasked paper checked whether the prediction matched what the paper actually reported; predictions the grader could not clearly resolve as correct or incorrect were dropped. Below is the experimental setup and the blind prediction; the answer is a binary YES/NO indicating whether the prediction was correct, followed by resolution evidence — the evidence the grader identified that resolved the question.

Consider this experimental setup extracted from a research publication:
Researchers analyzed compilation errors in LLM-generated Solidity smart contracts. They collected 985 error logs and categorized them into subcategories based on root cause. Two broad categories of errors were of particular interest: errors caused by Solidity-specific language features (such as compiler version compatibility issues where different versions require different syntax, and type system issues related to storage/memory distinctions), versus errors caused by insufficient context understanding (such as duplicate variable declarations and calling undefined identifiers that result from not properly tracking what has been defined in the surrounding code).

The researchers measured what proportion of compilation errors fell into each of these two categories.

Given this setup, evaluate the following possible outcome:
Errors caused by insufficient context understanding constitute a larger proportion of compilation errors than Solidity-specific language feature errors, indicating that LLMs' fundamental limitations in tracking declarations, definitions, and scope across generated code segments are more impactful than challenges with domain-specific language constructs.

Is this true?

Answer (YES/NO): NO